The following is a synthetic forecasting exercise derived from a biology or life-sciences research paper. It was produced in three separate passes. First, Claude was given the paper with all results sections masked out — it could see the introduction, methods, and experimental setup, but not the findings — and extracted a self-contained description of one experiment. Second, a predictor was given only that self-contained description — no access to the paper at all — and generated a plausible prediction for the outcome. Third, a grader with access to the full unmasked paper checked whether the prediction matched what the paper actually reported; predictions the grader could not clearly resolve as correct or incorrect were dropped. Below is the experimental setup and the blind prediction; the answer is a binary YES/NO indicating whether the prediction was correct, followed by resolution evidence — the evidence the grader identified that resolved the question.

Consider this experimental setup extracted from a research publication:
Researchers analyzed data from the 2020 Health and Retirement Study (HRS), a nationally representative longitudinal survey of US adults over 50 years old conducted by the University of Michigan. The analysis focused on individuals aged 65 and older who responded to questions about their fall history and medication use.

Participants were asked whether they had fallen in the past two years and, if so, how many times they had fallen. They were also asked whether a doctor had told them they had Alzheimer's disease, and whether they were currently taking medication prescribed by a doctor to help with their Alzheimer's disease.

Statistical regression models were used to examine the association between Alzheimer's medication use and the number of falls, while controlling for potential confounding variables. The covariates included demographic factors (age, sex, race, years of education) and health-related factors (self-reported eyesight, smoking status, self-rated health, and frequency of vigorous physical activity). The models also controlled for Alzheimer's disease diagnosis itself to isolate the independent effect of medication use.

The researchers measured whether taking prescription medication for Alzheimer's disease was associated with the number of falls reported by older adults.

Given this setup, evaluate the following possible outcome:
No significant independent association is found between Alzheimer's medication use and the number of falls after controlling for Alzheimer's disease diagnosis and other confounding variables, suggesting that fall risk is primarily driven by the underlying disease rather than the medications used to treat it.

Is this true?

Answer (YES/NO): NO